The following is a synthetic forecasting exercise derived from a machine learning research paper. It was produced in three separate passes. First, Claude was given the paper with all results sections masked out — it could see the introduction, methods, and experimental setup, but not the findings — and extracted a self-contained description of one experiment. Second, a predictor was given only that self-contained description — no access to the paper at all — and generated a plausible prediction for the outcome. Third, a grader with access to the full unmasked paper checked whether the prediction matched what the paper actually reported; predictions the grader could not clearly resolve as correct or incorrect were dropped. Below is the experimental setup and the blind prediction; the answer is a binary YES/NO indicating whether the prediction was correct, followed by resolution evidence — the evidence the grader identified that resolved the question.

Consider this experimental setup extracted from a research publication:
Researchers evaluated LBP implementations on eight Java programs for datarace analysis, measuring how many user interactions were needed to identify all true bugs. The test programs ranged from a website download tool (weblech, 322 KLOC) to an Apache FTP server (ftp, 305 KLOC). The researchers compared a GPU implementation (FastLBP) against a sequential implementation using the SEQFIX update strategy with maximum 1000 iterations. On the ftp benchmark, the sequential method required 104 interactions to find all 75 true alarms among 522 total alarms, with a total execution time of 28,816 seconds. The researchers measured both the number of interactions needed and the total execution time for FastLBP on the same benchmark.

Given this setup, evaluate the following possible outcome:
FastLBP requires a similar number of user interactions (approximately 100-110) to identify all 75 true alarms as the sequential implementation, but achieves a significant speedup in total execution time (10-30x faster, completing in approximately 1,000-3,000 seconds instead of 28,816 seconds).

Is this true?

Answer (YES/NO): NO